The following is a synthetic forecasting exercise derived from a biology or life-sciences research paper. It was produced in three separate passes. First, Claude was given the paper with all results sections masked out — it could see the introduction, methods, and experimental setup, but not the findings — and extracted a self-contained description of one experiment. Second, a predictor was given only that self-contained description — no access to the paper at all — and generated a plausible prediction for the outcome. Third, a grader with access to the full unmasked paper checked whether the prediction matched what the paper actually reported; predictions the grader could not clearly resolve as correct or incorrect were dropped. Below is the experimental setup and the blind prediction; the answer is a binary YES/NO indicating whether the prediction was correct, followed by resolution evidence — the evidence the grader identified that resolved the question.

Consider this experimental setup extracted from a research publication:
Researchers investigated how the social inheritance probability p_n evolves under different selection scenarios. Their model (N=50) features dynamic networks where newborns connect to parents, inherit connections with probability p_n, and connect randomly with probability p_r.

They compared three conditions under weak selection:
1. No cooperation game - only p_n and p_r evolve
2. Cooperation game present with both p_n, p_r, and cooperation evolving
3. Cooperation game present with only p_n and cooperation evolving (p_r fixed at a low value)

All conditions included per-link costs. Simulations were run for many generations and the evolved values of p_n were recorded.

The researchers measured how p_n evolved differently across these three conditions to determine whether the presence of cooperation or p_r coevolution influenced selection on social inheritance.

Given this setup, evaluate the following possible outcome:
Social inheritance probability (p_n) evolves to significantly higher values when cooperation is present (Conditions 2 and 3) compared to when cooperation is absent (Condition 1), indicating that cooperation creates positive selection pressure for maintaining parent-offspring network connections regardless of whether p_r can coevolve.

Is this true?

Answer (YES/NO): NO